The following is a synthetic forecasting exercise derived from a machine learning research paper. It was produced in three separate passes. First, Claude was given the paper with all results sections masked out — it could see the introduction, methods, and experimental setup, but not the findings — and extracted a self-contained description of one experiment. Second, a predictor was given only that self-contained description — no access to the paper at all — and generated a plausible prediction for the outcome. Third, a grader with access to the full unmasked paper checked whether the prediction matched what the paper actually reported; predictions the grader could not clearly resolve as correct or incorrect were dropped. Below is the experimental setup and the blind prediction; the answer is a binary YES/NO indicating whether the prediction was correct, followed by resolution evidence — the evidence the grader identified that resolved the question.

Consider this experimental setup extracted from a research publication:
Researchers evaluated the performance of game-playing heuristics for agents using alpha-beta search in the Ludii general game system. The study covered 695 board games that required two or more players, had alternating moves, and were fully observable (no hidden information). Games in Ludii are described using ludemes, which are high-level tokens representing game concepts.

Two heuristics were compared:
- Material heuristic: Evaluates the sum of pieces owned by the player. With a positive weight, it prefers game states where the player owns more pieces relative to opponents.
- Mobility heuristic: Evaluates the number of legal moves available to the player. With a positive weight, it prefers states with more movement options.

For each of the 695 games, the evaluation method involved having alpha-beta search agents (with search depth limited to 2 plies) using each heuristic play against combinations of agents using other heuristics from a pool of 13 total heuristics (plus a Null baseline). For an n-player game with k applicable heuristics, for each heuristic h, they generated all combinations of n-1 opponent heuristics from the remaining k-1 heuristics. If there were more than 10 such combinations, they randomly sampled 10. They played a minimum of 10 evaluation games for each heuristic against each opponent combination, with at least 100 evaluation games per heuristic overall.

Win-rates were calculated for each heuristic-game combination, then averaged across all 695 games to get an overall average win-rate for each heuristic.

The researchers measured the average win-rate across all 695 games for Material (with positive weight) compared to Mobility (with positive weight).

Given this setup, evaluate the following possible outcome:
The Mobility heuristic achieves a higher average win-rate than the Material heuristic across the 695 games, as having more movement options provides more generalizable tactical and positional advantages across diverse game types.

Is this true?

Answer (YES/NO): NO